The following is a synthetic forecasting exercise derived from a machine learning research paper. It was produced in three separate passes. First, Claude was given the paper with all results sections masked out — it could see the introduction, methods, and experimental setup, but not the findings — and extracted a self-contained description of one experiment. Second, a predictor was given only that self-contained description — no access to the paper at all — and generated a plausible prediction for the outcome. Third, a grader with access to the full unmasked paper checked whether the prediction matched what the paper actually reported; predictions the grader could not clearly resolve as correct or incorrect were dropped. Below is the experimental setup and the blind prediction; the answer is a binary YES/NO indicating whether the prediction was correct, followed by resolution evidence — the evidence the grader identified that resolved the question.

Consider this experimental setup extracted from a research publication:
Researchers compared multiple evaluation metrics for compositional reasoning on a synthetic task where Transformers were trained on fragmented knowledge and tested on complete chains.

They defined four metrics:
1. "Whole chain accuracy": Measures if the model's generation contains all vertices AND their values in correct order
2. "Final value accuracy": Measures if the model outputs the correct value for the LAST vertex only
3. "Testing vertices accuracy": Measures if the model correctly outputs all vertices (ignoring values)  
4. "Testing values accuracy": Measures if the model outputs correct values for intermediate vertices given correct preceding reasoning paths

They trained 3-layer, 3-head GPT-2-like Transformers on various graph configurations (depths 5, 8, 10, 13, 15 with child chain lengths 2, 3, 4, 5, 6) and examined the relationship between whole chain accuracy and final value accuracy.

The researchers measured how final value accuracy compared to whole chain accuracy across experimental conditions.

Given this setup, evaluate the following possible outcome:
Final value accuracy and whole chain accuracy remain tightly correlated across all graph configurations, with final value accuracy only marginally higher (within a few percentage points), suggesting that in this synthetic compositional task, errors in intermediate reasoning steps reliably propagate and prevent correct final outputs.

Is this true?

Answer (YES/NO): YES